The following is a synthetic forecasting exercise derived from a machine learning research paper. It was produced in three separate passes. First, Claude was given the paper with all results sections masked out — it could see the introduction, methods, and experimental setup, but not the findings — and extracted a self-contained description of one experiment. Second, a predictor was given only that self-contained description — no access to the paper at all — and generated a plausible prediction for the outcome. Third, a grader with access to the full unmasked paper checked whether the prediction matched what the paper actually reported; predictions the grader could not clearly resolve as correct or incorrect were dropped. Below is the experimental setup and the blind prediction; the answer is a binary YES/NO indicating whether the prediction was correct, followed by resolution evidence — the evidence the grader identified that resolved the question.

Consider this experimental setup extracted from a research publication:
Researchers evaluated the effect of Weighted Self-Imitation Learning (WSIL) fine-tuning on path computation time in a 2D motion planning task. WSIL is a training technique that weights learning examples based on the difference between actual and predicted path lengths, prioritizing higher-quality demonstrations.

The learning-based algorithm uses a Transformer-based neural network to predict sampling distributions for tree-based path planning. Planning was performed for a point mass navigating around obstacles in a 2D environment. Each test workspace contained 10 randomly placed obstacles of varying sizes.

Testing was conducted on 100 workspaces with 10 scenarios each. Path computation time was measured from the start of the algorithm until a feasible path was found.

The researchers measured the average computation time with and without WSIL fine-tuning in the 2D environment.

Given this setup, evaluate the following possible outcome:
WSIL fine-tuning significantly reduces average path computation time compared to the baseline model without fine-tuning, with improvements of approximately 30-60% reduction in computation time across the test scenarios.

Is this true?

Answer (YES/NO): NO